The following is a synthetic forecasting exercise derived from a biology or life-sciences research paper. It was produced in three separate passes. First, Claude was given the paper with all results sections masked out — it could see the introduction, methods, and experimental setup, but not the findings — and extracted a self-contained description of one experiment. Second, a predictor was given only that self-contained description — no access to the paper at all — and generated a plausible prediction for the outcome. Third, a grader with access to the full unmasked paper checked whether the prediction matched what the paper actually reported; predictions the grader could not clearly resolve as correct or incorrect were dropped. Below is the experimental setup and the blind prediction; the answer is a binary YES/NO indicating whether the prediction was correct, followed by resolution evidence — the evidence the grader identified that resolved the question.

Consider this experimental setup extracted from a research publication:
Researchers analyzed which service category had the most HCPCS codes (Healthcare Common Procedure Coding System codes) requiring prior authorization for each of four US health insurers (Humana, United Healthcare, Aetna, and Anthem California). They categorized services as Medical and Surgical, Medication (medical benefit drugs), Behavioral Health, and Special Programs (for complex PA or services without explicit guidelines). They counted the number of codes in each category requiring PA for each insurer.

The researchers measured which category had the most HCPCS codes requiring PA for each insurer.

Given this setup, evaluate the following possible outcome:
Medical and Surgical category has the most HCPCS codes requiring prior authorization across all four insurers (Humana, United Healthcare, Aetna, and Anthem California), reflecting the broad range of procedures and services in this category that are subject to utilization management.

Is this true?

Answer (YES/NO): YES